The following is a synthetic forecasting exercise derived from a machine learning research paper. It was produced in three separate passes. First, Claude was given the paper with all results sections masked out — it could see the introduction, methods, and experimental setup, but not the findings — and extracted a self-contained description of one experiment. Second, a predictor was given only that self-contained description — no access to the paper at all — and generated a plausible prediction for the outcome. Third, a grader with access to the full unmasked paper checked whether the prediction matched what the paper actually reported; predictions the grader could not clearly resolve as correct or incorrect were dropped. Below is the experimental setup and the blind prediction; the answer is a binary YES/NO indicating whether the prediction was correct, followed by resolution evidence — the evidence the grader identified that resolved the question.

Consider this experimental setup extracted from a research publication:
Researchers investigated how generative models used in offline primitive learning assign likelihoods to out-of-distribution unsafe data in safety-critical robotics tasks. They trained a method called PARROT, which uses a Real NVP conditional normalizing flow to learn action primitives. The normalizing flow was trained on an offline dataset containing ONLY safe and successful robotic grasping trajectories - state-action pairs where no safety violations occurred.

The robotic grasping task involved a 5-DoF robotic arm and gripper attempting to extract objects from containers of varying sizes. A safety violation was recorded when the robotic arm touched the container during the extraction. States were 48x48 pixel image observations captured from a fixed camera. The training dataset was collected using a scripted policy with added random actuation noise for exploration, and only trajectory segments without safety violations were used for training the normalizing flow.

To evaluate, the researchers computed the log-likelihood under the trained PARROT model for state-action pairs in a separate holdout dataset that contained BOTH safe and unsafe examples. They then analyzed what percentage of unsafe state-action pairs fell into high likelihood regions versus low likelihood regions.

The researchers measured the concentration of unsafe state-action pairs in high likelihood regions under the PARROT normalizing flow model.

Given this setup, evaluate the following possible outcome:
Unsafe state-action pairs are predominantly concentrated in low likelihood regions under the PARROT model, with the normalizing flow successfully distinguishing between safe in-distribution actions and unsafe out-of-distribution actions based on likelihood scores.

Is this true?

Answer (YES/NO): NO